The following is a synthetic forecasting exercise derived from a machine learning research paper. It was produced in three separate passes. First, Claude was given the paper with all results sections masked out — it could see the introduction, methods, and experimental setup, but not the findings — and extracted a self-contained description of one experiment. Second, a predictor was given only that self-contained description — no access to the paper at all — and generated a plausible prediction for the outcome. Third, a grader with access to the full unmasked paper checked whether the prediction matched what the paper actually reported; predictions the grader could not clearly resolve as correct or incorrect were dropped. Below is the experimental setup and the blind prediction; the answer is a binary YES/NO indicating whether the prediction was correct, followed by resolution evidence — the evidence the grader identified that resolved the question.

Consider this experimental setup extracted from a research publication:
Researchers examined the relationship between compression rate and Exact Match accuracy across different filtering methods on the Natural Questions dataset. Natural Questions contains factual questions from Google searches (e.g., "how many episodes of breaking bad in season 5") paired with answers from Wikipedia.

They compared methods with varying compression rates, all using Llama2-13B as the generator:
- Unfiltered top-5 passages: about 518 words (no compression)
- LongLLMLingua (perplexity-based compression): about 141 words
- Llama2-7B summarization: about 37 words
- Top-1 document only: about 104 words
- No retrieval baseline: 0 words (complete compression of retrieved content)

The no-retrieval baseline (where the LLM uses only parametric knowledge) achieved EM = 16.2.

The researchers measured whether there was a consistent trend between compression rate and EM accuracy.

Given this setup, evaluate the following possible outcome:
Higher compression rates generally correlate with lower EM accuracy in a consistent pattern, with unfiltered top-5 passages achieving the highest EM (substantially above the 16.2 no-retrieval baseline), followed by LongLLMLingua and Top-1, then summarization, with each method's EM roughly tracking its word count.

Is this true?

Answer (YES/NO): NO